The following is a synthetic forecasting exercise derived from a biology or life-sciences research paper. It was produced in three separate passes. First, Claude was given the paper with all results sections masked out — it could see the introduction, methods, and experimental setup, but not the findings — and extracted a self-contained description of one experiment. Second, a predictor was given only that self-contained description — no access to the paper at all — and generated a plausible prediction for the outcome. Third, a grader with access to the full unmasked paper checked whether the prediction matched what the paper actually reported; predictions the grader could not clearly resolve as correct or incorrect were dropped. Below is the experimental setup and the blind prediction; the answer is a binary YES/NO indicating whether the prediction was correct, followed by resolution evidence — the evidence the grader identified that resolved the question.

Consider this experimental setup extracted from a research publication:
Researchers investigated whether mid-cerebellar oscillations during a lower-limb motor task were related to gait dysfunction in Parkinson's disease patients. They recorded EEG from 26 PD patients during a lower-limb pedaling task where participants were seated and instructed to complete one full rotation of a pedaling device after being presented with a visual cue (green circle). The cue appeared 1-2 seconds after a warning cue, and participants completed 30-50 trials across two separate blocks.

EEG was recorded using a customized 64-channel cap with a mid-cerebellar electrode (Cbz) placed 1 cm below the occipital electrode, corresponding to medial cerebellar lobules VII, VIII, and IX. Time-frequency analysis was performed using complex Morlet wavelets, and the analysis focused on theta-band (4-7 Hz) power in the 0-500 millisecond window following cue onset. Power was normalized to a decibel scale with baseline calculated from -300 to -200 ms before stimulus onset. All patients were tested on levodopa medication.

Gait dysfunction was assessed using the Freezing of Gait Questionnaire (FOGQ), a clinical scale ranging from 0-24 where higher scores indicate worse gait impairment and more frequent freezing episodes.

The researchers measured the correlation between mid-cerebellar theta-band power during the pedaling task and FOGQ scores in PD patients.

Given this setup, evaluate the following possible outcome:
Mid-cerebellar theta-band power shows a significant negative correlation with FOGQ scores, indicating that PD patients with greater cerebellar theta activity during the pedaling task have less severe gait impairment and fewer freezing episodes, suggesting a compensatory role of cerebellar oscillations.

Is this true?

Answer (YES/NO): YES